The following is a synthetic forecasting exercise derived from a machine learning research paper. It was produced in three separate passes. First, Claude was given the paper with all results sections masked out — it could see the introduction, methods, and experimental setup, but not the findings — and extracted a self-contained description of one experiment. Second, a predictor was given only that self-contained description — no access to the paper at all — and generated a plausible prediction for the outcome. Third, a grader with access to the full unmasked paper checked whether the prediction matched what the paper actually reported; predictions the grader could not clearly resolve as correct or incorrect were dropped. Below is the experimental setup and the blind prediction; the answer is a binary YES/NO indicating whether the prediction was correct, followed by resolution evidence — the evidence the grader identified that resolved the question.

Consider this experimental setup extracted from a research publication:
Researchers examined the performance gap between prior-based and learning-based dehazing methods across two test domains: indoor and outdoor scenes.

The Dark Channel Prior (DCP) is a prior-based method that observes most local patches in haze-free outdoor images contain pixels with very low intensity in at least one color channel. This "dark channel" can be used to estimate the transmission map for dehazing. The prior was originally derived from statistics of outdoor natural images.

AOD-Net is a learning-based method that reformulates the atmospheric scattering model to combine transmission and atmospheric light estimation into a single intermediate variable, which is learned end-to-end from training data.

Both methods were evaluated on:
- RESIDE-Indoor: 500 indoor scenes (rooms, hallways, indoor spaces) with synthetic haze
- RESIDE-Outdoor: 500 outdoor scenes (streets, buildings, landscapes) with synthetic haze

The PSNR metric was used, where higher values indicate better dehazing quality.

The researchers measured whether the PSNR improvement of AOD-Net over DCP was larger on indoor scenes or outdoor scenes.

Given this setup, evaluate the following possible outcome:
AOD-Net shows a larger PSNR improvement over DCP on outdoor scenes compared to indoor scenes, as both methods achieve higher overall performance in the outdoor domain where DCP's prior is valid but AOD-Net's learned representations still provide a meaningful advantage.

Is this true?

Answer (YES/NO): NO